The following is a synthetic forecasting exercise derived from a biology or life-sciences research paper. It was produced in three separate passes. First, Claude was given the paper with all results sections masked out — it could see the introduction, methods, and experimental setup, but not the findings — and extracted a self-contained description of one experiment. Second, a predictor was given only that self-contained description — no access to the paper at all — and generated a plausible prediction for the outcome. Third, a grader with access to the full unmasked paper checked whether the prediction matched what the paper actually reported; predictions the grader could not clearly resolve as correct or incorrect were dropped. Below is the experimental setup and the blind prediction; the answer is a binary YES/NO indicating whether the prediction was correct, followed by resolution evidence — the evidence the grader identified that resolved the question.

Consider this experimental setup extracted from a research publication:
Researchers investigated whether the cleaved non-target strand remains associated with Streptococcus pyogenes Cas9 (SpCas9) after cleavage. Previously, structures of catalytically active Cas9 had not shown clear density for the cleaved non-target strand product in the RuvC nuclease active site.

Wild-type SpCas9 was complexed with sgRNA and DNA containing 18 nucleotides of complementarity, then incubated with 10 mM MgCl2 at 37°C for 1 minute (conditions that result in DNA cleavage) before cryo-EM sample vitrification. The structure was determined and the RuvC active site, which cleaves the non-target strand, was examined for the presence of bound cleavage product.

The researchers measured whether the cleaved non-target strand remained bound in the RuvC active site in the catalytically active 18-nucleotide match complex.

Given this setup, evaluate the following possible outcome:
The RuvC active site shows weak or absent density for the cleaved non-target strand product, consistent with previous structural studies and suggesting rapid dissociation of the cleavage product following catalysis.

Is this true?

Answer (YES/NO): NO